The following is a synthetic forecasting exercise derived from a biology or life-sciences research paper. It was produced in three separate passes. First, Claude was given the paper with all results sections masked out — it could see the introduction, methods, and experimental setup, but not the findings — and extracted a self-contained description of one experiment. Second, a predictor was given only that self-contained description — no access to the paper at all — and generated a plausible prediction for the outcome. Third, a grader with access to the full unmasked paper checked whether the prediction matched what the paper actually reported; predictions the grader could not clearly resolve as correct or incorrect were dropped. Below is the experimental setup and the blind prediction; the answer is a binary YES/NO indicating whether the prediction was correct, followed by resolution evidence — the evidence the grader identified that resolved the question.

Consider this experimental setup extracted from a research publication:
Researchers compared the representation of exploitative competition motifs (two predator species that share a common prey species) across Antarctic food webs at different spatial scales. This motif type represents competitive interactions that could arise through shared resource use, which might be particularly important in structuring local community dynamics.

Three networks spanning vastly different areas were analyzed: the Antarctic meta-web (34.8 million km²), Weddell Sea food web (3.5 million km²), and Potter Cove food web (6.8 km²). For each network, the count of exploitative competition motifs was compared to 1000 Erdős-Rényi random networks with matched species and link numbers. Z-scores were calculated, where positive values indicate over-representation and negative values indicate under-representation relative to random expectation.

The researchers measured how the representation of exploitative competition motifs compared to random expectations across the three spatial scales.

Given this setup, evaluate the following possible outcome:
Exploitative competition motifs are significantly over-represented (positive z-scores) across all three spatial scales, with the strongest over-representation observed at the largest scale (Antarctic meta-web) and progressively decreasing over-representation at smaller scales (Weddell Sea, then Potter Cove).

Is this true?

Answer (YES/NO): NO